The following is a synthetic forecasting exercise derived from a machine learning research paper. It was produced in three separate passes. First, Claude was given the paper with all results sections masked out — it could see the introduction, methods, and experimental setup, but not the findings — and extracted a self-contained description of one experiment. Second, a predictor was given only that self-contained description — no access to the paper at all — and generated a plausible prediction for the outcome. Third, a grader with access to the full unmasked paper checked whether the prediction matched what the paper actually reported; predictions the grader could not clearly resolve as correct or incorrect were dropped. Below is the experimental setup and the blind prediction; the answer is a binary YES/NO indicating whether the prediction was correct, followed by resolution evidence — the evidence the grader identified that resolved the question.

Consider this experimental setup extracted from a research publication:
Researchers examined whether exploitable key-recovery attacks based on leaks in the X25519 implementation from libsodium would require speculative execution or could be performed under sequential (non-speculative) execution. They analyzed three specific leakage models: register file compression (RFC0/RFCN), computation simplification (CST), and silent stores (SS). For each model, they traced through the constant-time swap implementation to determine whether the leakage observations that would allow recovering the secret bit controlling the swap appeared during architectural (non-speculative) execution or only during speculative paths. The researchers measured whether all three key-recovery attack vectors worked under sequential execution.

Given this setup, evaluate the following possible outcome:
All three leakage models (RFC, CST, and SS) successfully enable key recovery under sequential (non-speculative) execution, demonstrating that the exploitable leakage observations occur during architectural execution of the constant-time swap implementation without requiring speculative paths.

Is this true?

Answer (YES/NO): YES